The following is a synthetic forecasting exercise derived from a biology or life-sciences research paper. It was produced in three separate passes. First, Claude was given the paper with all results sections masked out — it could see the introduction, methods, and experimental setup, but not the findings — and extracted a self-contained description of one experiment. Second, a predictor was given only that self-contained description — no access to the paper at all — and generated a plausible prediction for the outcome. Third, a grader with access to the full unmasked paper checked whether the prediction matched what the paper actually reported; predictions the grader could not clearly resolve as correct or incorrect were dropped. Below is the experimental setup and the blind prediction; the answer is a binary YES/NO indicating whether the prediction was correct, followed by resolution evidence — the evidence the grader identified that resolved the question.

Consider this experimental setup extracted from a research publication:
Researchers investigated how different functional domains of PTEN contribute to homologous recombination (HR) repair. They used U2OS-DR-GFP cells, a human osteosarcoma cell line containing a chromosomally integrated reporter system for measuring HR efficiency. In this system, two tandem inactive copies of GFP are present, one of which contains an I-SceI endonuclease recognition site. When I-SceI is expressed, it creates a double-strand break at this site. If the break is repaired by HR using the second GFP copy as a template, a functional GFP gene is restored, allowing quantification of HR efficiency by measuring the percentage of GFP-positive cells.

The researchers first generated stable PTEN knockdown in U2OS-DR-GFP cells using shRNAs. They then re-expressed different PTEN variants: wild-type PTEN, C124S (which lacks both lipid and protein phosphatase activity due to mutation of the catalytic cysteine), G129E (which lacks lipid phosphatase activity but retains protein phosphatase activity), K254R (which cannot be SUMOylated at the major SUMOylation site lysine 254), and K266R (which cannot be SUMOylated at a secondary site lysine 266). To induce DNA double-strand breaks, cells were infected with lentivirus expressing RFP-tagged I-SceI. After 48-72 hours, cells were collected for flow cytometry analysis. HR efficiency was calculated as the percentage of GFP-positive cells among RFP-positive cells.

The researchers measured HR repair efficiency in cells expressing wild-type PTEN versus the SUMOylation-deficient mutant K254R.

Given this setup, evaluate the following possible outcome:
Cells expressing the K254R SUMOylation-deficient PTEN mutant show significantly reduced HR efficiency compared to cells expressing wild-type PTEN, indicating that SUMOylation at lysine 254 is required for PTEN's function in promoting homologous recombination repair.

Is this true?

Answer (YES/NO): YES